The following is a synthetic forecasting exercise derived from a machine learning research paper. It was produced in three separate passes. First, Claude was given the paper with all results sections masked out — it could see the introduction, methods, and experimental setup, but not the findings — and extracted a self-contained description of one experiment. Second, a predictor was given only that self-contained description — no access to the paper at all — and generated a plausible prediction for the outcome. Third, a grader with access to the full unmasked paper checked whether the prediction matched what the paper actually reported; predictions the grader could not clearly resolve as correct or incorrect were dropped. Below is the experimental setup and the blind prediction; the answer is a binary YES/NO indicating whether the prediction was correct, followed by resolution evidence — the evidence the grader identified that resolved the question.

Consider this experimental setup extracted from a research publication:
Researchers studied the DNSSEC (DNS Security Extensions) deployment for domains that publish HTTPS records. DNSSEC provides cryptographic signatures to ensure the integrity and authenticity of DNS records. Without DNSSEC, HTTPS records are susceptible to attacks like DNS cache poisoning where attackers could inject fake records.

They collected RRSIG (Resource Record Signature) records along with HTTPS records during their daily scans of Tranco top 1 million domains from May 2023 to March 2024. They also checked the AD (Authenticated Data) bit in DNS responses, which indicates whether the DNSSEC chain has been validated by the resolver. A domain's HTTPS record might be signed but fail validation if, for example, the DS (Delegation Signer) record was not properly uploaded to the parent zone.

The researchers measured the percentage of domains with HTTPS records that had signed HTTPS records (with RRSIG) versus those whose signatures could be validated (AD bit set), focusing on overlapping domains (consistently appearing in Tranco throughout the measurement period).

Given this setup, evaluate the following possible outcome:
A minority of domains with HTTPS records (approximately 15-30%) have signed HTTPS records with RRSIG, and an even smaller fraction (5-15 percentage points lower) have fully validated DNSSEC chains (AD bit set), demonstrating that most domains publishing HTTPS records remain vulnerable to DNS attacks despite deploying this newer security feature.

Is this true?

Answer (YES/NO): NO